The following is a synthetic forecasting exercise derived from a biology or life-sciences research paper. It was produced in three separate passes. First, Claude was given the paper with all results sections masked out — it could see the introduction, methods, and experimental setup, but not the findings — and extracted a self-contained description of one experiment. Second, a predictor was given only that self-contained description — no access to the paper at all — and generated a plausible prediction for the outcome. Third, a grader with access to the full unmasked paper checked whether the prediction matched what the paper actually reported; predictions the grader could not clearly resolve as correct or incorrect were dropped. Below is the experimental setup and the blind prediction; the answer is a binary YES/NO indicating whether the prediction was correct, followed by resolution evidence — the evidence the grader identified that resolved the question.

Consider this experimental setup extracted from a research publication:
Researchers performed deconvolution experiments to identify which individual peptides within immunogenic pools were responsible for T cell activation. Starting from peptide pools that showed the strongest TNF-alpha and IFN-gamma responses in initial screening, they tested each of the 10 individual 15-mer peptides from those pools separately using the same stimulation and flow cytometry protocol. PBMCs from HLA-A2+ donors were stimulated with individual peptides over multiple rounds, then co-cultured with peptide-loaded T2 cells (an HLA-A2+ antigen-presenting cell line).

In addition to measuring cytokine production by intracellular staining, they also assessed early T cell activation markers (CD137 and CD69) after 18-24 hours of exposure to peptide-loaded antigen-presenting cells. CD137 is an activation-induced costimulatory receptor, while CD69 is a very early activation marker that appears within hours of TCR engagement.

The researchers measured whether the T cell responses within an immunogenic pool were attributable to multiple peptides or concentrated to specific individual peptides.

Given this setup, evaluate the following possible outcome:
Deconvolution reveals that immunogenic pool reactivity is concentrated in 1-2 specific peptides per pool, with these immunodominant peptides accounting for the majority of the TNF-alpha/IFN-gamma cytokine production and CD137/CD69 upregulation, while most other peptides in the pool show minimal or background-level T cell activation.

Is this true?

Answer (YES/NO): NO